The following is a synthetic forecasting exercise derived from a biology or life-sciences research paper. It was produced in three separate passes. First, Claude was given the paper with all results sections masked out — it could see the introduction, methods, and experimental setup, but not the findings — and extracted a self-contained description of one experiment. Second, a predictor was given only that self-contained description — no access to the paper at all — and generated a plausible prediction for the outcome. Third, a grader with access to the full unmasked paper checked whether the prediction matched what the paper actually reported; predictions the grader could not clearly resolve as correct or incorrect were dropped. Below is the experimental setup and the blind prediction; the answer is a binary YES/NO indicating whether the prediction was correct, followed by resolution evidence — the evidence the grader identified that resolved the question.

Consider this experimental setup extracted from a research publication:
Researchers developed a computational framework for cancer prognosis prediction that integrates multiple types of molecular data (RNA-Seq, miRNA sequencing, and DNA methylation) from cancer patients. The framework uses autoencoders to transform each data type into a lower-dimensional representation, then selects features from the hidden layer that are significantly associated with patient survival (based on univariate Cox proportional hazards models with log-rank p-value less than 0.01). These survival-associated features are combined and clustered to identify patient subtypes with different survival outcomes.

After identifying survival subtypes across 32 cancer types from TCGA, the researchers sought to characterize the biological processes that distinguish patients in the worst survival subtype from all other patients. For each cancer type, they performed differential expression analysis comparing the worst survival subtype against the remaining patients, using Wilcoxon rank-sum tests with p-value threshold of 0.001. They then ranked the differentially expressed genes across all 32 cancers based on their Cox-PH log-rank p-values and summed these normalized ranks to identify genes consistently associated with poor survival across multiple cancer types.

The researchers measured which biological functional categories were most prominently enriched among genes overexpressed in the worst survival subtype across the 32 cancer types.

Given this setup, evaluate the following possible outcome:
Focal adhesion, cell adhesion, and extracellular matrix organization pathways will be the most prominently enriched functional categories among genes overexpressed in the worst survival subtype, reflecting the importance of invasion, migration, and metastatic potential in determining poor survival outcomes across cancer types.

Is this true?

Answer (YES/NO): NO